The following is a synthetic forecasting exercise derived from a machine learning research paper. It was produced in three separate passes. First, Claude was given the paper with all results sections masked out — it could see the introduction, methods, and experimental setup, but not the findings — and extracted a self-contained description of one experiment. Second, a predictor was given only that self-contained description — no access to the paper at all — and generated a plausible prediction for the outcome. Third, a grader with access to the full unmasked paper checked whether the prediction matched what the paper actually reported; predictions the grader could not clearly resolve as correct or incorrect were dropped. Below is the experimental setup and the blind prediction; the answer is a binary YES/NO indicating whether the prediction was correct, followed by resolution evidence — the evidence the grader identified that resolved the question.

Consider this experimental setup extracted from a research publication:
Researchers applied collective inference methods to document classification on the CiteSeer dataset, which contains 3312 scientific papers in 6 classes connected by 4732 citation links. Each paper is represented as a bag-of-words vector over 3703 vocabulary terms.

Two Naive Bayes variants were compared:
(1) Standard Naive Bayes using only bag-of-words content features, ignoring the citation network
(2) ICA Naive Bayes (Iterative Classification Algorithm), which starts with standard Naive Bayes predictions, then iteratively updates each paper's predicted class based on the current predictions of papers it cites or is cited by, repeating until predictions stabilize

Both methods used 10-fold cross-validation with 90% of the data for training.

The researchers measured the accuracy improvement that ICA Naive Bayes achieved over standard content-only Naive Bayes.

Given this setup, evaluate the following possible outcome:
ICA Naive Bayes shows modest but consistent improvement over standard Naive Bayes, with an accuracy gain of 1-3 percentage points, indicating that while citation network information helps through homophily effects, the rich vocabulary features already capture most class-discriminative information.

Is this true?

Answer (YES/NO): YES